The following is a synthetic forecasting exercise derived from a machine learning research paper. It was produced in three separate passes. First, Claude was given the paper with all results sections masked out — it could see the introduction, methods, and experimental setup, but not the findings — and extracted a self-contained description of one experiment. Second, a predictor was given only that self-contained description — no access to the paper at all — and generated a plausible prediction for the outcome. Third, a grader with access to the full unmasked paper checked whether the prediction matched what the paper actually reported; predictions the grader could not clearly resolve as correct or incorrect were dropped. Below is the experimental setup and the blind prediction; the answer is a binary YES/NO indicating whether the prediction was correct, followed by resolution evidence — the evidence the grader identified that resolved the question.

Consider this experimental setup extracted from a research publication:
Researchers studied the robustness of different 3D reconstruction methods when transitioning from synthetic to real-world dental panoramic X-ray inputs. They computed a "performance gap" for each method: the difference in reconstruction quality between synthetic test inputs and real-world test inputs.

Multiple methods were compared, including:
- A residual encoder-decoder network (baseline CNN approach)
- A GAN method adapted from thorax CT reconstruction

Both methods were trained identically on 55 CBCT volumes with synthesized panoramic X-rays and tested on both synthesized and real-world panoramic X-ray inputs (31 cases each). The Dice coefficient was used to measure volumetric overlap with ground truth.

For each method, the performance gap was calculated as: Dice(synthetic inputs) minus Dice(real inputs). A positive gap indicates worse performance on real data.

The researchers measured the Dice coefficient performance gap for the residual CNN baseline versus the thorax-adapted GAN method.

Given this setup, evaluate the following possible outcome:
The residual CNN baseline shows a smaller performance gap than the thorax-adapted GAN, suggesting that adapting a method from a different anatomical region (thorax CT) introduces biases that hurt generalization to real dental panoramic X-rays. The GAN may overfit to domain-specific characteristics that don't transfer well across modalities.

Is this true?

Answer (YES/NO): NO